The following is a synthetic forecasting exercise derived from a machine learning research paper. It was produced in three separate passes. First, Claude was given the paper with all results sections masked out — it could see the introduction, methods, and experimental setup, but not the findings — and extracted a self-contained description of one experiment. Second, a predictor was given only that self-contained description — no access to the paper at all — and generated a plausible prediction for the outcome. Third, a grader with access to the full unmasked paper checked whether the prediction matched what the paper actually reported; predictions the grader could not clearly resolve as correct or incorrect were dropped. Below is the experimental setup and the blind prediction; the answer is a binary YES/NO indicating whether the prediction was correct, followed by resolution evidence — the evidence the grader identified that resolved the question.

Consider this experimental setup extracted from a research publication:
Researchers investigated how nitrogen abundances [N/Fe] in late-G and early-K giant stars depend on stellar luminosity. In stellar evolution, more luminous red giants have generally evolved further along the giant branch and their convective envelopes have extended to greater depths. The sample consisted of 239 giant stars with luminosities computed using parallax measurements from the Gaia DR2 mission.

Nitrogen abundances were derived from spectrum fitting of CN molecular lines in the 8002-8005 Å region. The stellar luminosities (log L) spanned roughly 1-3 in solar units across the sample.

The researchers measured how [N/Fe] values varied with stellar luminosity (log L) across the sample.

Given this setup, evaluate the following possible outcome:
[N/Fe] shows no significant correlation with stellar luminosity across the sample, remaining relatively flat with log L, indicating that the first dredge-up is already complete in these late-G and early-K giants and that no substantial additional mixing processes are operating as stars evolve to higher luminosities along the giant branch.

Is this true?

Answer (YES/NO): NO